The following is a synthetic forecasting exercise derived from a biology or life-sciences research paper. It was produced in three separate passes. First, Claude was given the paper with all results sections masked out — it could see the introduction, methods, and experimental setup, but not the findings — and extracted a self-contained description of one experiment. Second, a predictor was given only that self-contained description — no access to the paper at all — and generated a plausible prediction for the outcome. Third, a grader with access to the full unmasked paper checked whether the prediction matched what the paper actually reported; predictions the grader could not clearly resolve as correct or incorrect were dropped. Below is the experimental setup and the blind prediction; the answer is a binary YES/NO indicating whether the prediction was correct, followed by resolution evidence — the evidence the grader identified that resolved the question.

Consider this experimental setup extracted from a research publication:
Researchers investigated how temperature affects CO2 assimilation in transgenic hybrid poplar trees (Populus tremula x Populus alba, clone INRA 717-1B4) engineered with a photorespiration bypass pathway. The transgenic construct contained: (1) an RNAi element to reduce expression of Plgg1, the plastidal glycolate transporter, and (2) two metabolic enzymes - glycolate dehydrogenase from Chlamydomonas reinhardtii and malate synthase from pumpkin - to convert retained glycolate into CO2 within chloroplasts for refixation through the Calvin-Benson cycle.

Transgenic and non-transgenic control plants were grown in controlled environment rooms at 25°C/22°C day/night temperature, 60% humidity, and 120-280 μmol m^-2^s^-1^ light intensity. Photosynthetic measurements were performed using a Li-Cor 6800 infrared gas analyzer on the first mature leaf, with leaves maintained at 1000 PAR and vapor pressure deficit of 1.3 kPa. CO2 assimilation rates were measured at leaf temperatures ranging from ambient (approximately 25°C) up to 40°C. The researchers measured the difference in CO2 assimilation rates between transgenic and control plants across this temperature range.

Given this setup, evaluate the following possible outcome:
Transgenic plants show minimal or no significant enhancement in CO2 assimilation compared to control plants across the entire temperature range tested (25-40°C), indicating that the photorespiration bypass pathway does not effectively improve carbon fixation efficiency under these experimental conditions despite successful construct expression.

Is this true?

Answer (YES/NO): NO